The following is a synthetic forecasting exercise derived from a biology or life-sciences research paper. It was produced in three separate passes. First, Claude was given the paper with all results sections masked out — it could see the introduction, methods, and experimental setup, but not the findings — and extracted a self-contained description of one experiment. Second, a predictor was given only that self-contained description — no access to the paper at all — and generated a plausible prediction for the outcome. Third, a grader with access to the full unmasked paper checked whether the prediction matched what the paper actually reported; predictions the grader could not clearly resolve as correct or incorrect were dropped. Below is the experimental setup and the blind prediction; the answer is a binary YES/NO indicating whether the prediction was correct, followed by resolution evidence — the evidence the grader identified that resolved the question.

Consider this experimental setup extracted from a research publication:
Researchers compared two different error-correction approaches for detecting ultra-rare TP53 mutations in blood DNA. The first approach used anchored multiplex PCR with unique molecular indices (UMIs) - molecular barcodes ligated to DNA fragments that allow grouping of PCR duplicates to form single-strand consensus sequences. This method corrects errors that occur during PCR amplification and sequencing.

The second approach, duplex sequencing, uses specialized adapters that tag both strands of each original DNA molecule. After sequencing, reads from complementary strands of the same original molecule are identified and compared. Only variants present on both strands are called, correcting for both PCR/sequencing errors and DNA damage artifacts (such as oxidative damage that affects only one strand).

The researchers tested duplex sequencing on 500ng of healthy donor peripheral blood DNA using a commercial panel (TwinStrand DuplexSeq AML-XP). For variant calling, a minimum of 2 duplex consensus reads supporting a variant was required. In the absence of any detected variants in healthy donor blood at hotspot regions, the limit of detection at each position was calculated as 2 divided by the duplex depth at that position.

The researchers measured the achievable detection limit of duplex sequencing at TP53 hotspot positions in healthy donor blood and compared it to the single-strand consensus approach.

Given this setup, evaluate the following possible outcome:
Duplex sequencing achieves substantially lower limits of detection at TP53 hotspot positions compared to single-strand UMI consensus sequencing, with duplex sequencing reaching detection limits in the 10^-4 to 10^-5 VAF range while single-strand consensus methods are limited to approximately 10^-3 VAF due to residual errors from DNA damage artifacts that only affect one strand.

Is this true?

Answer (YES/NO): NO